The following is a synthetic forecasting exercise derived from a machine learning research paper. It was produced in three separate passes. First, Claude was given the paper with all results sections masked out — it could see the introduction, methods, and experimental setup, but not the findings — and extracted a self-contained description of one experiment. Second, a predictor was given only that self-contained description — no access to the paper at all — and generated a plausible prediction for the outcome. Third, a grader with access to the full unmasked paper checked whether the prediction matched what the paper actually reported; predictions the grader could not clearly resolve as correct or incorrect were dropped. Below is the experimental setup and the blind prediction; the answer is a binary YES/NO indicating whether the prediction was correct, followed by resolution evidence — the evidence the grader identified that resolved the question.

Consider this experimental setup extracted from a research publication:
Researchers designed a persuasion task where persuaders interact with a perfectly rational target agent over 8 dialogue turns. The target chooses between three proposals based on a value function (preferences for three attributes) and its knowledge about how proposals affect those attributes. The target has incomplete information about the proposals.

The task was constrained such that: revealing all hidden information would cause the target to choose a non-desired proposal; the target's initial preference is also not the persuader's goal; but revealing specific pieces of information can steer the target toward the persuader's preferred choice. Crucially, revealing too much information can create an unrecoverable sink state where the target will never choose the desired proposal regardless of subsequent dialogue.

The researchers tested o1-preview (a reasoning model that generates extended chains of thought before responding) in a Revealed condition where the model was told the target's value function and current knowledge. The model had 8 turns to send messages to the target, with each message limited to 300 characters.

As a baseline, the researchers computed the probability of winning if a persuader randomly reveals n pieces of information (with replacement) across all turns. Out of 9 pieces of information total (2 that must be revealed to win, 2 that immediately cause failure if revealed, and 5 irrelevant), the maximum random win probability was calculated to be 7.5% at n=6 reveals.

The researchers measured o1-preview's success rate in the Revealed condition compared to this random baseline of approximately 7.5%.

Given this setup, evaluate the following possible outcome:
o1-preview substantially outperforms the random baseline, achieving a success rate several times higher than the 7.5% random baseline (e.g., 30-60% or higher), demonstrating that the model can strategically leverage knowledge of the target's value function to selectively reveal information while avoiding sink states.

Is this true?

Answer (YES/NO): YES